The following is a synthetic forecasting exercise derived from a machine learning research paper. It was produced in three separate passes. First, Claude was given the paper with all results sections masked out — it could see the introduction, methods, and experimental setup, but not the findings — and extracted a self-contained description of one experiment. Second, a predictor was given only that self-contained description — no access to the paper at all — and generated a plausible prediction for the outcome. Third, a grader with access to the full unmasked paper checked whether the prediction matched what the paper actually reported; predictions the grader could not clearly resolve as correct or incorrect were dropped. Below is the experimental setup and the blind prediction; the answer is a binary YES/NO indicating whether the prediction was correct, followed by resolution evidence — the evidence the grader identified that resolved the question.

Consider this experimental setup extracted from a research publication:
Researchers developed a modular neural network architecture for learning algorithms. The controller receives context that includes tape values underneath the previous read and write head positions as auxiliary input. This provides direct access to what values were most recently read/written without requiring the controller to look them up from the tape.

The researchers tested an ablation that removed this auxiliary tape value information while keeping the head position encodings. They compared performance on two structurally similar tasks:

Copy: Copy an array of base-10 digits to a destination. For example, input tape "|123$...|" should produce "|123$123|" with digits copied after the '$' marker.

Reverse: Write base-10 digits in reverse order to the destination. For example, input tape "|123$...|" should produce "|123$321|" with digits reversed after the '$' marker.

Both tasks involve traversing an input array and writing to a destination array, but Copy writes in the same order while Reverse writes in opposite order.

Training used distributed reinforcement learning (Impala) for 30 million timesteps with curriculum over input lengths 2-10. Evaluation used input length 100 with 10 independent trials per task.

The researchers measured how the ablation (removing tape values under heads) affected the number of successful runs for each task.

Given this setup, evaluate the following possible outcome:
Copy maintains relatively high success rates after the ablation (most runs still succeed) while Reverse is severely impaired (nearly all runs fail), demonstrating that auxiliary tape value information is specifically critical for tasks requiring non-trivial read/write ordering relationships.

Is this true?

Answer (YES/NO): NO